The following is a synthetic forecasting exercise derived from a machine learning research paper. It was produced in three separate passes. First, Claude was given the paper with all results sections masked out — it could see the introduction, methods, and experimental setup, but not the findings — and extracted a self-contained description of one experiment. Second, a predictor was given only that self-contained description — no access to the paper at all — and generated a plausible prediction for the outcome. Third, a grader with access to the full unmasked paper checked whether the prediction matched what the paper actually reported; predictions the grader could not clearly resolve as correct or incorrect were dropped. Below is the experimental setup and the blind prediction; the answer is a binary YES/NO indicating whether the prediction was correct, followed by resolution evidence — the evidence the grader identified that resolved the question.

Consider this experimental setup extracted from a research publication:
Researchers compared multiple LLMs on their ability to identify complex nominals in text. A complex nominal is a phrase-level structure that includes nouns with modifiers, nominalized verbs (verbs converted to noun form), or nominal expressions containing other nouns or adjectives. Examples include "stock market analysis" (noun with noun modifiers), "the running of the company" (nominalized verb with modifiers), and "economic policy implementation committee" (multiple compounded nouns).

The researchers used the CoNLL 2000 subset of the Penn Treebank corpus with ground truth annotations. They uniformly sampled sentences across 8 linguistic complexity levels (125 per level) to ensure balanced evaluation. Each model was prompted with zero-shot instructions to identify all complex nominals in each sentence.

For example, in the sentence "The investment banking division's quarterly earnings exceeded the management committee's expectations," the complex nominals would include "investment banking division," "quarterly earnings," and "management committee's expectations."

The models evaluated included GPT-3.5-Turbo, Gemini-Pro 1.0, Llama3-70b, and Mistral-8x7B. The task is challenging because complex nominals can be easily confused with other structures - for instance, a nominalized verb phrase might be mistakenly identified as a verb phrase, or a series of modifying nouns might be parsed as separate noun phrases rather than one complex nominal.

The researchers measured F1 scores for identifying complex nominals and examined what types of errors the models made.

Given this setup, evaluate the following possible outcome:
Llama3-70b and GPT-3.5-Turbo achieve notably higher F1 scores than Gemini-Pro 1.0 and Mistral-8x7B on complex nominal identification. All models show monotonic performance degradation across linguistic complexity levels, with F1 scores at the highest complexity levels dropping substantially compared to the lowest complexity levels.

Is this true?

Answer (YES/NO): NO